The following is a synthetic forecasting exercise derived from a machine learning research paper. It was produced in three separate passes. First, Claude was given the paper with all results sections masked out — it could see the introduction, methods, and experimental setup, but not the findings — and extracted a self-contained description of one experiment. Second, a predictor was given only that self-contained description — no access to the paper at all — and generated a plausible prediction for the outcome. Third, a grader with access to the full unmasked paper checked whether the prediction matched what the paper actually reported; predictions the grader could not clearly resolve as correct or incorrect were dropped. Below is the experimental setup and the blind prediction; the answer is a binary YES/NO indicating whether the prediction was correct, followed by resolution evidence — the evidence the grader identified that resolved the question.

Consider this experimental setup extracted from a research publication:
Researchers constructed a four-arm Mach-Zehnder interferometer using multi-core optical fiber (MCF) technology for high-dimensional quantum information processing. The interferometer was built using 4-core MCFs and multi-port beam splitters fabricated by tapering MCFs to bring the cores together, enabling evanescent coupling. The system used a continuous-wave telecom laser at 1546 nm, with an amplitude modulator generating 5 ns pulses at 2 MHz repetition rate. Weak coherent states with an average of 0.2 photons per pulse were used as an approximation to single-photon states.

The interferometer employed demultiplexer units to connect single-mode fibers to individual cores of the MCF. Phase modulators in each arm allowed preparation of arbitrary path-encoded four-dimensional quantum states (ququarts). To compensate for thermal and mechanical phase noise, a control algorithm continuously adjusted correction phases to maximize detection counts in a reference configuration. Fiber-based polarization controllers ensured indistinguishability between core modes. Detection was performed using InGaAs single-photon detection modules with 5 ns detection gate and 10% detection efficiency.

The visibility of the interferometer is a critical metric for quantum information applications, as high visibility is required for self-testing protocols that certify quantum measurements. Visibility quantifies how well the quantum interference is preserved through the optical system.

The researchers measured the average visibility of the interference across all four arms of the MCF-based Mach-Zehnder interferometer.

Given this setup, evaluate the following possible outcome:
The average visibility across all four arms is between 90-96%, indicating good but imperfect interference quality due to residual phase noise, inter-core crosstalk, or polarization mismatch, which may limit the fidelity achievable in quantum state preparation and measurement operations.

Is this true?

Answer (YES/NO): NO